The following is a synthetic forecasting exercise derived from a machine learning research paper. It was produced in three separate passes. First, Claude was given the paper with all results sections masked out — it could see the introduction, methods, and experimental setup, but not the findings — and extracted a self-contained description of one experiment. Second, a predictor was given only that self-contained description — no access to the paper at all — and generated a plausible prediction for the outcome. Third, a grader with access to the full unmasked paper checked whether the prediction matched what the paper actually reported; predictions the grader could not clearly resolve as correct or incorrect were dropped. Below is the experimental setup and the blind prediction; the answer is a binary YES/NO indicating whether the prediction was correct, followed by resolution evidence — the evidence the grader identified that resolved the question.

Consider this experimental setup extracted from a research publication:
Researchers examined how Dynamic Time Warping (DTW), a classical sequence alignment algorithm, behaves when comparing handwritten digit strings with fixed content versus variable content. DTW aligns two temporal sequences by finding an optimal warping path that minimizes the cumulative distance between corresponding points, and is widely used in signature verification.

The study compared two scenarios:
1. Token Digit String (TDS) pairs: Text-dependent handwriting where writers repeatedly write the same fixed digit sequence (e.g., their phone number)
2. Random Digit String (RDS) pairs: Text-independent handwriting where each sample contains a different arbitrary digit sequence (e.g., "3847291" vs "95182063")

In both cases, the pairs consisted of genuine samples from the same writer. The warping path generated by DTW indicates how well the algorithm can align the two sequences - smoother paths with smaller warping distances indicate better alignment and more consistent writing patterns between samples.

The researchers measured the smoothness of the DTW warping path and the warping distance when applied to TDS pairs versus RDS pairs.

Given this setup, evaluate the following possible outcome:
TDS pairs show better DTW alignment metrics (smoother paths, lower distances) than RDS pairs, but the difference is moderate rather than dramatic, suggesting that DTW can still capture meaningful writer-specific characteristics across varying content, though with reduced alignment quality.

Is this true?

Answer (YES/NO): NO